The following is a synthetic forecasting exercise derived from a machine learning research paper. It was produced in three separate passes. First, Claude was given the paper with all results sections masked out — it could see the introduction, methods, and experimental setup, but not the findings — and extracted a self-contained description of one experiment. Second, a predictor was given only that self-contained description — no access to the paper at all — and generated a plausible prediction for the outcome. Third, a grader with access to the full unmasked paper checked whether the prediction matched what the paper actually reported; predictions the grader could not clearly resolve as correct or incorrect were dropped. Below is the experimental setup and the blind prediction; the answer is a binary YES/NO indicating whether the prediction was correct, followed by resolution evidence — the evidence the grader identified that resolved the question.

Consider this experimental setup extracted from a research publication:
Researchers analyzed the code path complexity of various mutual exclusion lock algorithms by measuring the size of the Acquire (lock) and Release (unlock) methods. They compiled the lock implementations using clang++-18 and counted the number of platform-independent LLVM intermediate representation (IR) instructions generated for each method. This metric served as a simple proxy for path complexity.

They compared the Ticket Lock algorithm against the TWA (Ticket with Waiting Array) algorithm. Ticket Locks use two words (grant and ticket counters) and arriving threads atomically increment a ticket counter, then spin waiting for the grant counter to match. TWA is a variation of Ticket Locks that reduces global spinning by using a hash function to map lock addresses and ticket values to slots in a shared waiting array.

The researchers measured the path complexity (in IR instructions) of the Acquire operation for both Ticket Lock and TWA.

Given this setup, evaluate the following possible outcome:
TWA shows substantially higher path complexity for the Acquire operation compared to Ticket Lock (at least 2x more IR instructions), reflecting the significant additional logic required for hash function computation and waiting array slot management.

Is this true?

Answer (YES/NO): YES